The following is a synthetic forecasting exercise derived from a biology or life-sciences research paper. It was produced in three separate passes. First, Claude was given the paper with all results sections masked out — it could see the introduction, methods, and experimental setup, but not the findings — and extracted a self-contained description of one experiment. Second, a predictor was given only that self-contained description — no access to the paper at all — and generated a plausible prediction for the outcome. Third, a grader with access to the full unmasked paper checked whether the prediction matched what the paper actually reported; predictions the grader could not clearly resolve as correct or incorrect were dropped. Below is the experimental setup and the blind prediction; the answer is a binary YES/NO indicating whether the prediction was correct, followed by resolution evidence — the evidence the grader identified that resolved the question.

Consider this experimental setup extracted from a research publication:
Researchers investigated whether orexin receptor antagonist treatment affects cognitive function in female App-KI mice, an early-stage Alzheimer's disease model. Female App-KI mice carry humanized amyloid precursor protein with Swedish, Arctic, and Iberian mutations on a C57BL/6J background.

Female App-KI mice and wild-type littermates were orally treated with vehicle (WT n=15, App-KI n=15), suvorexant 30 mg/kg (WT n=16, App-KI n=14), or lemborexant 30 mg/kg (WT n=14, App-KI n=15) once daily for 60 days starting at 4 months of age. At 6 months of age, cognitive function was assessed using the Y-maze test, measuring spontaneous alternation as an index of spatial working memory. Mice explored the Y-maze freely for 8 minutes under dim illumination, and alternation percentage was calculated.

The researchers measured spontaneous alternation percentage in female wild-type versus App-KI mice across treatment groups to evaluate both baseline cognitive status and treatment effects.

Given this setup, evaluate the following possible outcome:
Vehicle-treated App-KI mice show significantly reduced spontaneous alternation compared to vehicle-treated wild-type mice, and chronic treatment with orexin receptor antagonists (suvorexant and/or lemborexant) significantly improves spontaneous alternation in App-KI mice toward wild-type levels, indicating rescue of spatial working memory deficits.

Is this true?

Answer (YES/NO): YES